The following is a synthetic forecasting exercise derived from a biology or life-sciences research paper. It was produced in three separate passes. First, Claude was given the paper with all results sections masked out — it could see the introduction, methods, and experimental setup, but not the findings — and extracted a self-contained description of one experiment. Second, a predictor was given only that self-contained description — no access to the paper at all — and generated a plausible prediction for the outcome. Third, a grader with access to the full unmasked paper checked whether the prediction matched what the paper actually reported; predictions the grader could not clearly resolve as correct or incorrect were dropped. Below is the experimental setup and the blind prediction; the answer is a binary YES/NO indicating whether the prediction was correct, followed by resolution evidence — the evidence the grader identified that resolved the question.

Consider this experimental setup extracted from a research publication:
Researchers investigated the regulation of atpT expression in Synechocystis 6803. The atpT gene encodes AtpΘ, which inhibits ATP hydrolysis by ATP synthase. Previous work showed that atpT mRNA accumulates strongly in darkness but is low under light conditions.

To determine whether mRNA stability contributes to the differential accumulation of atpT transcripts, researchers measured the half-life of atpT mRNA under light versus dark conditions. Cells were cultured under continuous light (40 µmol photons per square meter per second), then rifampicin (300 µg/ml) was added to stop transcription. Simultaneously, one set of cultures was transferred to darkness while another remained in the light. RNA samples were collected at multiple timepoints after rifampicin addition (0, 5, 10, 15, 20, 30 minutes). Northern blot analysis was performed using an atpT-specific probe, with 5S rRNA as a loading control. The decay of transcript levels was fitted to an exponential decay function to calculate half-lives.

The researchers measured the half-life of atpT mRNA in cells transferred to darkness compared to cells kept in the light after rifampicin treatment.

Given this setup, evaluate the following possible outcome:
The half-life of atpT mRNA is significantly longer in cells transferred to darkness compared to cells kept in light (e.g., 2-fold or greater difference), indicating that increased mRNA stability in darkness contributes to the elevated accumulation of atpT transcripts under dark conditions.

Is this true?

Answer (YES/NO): YES